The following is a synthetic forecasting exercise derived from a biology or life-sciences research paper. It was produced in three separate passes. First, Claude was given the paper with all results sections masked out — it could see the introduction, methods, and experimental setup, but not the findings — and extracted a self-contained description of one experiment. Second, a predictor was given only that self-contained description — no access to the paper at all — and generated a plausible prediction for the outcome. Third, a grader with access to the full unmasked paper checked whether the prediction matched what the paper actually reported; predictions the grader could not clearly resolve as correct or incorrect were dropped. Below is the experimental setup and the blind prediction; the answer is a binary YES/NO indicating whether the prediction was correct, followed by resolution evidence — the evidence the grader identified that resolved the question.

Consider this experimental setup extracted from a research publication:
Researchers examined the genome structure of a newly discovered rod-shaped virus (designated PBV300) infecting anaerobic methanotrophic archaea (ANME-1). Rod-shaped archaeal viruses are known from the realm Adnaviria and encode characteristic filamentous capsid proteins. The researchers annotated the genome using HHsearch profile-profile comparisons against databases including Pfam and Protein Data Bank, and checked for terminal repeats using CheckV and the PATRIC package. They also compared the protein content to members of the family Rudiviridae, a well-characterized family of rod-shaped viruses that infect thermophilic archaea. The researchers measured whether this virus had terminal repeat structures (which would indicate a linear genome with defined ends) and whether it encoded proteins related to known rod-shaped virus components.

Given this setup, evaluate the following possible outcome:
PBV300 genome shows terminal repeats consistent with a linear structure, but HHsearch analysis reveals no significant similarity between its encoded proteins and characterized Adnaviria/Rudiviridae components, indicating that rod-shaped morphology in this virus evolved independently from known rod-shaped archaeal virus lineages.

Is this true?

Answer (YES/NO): NO